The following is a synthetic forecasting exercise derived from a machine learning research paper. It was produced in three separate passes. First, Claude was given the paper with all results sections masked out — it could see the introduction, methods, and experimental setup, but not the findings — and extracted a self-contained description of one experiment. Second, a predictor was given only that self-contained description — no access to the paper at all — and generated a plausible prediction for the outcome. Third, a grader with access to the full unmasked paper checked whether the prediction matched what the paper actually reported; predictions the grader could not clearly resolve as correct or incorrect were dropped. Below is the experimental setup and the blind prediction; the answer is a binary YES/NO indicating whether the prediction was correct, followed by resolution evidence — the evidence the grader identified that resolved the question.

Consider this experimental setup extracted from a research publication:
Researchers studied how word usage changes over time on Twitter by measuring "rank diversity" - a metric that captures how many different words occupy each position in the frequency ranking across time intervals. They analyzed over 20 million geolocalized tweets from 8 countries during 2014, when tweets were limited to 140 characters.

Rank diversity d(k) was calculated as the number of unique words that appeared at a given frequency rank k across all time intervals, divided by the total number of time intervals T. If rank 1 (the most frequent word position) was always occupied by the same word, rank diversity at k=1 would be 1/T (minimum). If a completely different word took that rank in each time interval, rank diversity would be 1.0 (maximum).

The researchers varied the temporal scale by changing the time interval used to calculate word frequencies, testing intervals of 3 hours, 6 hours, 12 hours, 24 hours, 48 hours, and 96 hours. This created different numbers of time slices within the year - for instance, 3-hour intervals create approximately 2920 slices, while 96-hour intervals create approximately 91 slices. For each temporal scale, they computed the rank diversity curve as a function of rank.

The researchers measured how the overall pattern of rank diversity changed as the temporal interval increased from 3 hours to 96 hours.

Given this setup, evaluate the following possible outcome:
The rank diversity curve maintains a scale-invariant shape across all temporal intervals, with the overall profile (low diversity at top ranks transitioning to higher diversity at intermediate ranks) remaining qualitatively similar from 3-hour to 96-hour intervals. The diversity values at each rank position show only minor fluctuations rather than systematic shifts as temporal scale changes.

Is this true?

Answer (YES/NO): NO